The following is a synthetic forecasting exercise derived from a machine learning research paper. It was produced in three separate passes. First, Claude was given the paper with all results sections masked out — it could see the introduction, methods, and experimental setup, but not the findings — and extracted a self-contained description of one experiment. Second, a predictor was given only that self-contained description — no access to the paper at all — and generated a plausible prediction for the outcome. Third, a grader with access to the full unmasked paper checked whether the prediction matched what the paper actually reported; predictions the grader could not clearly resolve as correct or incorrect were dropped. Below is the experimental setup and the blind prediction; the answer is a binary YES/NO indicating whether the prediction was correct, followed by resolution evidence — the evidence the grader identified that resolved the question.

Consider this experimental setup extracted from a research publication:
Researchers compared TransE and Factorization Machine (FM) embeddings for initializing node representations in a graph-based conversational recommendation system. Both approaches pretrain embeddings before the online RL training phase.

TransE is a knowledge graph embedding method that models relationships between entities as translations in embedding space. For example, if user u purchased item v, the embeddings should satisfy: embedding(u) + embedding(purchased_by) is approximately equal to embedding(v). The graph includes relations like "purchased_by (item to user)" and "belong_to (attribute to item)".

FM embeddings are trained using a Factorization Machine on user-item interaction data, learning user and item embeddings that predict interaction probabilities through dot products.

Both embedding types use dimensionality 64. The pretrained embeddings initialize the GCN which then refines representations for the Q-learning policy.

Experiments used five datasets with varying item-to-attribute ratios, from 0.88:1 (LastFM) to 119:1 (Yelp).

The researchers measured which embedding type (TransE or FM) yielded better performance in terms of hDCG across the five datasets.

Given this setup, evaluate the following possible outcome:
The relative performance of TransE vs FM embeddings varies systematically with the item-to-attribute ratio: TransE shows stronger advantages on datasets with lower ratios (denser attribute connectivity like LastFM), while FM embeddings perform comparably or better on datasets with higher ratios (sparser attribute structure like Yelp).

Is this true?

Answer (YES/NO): NO